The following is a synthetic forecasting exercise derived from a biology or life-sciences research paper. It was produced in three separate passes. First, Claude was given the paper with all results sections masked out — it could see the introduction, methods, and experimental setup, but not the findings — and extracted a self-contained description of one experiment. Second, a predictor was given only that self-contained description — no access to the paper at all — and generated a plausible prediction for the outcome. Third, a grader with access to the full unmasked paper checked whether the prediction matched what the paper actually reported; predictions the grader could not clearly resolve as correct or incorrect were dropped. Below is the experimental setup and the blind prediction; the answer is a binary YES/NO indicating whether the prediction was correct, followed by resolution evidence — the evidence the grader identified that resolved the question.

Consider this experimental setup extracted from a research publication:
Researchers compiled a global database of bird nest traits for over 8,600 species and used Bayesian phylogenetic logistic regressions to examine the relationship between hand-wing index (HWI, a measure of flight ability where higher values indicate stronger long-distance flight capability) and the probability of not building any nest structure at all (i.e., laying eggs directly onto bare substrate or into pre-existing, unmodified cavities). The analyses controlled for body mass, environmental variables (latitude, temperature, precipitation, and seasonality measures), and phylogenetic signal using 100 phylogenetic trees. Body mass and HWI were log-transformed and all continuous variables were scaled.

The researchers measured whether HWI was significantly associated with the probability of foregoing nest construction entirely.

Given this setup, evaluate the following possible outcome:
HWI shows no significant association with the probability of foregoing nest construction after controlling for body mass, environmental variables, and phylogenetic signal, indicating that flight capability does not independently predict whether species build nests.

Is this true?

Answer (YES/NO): NO